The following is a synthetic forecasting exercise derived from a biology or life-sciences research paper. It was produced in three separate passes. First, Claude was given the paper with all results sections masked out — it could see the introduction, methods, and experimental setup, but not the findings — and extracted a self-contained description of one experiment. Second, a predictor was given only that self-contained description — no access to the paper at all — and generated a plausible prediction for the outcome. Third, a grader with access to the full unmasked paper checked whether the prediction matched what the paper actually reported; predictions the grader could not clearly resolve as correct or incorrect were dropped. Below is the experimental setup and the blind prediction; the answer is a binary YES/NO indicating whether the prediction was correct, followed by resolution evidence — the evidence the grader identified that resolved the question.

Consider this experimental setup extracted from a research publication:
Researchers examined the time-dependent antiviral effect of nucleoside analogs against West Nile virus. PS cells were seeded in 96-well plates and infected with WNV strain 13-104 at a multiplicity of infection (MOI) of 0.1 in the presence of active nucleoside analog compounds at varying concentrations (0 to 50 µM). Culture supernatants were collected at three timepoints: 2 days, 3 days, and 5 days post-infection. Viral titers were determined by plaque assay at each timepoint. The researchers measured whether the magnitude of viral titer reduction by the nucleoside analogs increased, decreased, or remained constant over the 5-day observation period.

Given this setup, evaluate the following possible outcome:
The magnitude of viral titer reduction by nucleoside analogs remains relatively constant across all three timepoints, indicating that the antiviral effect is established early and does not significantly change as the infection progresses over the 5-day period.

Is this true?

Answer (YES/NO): YES